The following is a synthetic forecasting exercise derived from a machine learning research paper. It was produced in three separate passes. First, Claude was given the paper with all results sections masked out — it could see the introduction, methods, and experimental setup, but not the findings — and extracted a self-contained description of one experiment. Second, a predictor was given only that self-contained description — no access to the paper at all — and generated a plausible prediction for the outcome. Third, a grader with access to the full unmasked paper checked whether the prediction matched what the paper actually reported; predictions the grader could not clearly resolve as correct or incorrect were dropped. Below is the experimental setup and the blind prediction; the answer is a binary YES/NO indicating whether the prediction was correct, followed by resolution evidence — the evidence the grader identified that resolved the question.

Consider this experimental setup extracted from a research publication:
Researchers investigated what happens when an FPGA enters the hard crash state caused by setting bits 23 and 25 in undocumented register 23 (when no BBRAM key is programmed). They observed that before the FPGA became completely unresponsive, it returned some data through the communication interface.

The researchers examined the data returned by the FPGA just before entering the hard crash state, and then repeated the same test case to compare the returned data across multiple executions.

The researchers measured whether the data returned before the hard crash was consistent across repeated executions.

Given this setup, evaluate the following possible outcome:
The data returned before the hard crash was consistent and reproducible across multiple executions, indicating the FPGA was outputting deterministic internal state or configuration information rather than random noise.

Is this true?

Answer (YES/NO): NO